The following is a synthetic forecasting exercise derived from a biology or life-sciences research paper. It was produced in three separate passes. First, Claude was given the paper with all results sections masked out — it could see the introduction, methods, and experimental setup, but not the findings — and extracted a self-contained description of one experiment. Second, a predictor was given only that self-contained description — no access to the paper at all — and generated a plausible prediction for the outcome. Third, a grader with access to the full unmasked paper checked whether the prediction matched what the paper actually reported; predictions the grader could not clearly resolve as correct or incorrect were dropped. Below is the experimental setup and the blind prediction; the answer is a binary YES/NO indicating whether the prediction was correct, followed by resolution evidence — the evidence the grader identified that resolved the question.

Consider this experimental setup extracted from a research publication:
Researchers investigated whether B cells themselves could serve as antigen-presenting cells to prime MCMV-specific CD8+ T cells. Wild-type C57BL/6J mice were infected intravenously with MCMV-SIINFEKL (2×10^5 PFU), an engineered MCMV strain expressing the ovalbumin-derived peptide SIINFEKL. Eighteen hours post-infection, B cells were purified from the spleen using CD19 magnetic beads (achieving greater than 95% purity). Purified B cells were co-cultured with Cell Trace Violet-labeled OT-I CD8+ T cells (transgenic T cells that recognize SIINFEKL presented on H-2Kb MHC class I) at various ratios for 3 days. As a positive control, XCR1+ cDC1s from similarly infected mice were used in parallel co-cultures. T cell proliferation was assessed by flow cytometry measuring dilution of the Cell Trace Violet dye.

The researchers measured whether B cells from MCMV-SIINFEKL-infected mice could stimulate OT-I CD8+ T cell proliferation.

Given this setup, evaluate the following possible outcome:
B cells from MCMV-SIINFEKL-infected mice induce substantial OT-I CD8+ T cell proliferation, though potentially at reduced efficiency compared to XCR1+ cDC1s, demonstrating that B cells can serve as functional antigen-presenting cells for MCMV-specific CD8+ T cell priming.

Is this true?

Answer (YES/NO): NO